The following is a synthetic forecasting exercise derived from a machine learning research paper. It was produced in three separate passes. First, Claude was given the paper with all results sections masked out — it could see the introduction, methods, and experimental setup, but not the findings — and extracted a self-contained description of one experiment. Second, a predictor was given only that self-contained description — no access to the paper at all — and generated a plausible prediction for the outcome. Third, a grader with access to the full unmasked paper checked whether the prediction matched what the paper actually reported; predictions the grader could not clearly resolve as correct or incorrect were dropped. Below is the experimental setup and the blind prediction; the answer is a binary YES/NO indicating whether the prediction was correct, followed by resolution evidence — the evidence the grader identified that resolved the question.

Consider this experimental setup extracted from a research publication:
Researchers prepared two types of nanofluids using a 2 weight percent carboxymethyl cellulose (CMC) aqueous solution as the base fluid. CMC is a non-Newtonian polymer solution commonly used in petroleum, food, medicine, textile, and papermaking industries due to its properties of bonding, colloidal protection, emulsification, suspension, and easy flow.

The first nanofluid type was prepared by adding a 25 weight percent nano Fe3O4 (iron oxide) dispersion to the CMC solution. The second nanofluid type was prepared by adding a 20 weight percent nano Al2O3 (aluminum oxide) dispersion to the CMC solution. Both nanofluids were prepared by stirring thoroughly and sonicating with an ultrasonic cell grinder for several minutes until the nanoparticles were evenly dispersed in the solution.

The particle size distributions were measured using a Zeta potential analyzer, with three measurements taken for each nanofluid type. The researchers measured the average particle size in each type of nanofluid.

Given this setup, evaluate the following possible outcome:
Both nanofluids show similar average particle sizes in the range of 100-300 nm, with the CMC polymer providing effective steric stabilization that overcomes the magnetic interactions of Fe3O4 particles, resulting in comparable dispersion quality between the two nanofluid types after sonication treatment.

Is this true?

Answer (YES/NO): NO